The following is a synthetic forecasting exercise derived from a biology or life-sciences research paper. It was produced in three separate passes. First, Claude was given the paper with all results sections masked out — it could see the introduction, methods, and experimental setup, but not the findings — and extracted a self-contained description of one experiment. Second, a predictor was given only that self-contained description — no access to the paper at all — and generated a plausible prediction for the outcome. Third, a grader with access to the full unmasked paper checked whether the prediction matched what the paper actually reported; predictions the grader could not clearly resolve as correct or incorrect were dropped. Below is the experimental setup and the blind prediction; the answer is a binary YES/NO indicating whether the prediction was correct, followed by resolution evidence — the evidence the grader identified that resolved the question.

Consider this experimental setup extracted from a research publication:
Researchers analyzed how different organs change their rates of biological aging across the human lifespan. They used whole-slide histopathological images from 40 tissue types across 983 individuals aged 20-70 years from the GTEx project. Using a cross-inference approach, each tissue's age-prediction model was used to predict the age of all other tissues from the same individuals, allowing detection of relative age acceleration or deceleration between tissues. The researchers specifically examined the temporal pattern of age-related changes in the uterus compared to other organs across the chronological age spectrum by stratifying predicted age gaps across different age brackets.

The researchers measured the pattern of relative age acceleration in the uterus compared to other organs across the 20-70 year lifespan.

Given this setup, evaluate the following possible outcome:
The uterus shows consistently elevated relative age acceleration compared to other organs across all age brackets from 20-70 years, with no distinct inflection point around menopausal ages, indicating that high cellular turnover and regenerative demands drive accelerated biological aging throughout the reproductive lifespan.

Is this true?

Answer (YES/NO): NO